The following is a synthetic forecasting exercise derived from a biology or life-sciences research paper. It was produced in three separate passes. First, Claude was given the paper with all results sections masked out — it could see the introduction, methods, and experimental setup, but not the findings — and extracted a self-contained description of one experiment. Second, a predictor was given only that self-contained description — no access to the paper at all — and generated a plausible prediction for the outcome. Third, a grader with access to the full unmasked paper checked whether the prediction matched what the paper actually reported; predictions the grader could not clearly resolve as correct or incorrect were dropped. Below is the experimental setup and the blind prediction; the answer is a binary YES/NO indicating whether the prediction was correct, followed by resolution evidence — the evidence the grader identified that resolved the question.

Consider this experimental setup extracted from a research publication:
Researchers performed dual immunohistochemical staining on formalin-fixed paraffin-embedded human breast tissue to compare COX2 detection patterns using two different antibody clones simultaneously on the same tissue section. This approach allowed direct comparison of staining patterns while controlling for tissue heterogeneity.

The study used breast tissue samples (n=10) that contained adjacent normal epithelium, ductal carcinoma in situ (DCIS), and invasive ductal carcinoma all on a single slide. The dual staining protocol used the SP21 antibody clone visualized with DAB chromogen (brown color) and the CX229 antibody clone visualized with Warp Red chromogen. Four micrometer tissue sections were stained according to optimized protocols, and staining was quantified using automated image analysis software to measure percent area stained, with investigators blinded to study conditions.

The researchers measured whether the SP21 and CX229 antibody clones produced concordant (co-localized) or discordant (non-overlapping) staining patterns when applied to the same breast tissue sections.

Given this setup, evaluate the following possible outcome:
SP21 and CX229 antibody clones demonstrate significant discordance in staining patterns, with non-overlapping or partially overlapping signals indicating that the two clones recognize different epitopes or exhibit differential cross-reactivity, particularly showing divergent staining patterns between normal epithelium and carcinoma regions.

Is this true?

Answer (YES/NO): YES